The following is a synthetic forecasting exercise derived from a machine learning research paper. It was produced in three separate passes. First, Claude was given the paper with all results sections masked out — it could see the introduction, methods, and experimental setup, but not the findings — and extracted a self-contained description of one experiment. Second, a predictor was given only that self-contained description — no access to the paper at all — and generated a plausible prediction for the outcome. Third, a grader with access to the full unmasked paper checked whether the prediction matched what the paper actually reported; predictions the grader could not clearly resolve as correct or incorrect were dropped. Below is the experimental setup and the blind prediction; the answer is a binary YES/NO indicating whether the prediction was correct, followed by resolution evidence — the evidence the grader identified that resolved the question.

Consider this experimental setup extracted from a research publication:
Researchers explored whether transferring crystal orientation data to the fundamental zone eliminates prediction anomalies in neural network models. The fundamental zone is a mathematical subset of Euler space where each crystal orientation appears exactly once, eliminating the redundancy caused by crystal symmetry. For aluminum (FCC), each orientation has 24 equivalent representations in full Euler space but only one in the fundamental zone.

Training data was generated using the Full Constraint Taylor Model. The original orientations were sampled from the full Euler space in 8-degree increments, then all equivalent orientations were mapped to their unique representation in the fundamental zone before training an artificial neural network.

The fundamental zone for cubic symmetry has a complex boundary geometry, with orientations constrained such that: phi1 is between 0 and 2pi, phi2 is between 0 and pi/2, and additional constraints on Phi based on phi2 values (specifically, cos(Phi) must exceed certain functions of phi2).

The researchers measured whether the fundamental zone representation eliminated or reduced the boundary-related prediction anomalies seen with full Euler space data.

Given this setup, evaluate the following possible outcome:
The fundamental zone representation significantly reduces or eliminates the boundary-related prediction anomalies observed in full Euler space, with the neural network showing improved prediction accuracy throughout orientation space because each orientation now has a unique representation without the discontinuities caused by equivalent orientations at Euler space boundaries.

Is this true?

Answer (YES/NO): NO